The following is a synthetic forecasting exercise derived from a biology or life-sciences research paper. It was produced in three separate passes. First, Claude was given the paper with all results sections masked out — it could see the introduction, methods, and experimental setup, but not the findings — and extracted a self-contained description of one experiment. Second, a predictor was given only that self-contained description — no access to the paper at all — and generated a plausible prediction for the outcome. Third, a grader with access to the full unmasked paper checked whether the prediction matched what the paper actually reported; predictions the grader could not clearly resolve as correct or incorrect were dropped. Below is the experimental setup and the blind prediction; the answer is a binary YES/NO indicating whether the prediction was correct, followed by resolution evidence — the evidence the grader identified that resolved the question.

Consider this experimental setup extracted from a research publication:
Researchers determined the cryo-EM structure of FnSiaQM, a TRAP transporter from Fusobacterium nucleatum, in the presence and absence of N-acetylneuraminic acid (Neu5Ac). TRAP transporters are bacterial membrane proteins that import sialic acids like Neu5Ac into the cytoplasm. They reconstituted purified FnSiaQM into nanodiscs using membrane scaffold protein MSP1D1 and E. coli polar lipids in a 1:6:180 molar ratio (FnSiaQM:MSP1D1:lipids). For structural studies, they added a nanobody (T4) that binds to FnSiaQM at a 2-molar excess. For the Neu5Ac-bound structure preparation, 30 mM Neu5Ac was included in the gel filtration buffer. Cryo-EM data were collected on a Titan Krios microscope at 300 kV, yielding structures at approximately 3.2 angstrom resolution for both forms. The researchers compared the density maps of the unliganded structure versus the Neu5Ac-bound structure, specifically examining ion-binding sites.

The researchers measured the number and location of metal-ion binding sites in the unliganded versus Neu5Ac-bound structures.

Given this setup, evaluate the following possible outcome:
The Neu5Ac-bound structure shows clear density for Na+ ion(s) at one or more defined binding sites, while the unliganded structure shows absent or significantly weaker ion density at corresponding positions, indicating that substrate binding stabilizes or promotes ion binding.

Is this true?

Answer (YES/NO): NO